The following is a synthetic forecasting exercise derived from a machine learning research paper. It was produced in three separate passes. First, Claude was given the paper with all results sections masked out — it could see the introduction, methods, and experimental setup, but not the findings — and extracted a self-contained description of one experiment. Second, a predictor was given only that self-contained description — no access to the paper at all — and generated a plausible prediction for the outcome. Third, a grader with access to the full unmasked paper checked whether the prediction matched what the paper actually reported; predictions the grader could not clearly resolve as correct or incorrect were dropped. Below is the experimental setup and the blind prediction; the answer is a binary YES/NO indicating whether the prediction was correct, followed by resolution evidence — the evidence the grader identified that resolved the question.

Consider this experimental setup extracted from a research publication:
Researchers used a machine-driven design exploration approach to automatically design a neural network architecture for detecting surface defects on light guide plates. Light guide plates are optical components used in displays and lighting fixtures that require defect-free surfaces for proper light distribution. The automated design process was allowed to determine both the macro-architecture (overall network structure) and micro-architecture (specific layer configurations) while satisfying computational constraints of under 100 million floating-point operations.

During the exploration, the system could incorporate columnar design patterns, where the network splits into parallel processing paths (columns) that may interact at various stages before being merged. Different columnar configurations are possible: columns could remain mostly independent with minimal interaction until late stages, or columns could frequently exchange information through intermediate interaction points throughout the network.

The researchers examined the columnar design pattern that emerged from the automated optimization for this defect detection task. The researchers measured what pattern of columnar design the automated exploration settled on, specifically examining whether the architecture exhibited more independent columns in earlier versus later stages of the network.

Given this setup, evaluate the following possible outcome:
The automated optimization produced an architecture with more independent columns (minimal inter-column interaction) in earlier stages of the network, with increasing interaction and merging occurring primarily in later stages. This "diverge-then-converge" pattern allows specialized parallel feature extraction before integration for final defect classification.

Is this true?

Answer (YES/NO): YES